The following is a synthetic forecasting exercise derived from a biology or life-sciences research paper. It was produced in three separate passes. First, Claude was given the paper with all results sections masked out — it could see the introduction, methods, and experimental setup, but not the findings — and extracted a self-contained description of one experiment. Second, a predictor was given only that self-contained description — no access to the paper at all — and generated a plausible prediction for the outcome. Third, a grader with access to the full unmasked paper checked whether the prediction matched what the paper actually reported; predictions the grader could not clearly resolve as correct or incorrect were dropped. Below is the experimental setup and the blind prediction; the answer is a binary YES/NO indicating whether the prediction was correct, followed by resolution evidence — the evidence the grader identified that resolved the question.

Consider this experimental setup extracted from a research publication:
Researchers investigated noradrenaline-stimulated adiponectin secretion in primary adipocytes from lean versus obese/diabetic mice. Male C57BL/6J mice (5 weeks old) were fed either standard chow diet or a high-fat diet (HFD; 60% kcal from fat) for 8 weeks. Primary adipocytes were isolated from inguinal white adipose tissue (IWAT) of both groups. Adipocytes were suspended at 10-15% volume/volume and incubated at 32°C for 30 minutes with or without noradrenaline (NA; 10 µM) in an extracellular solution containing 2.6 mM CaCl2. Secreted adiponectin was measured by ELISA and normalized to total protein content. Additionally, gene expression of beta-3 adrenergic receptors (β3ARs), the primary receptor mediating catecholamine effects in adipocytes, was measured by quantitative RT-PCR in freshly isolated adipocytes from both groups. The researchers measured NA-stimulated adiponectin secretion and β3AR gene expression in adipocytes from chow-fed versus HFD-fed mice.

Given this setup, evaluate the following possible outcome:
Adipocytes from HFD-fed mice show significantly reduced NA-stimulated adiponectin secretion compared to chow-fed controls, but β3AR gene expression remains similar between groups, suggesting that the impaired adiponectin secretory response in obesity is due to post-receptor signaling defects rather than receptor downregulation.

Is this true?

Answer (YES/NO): NO